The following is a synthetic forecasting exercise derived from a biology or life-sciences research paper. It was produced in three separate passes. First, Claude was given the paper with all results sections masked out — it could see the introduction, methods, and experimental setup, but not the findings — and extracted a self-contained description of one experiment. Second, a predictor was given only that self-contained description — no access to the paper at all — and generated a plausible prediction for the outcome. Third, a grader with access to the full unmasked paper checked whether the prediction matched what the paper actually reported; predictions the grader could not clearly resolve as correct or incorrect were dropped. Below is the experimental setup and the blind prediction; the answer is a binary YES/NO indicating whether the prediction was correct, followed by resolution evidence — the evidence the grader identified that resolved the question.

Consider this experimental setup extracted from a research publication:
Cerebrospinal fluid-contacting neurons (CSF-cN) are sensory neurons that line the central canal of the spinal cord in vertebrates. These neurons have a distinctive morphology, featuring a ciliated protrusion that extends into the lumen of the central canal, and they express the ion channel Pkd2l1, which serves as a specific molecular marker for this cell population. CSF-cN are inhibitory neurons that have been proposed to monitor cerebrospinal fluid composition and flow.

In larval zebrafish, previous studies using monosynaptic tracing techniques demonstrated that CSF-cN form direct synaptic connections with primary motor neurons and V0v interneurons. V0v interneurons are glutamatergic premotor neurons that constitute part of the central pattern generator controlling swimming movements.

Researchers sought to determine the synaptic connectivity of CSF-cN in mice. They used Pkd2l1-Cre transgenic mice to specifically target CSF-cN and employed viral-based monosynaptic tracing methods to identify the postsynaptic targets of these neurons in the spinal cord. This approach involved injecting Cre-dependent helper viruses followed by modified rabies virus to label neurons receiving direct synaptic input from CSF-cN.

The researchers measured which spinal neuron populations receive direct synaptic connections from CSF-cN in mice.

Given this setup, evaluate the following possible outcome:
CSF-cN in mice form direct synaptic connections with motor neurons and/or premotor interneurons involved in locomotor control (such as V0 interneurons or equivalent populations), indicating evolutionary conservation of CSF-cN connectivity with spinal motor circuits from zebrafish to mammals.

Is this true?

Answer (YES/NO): YES